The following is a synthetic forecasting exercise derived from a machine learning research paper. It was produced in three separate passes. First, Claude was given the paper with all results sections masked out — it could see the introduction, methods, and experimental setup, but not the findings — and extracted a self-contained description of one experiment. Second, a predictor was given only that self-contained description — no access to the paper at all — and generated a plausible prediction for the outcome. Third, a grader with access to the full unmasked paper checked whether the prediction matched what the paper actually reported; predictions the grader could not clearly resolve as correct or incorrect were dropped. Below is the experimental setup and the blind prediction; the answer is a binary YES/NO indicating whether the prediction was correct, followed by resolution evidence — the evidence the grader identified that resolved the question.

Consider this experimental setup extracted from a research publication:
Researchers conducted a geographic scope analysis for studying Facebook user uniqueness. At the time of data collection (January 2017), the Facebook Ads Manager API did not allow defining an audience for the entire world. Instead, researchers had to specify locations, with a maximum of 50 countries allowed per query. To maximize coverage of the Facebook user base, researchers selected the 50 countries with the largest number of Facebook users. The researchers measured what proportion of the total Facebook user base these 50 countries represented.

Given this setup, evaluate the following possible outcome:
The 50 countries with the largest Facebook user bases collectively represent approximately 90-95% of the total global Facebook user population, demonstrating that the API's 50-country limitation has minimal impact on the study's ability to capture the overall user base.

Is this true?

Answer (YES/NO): NO